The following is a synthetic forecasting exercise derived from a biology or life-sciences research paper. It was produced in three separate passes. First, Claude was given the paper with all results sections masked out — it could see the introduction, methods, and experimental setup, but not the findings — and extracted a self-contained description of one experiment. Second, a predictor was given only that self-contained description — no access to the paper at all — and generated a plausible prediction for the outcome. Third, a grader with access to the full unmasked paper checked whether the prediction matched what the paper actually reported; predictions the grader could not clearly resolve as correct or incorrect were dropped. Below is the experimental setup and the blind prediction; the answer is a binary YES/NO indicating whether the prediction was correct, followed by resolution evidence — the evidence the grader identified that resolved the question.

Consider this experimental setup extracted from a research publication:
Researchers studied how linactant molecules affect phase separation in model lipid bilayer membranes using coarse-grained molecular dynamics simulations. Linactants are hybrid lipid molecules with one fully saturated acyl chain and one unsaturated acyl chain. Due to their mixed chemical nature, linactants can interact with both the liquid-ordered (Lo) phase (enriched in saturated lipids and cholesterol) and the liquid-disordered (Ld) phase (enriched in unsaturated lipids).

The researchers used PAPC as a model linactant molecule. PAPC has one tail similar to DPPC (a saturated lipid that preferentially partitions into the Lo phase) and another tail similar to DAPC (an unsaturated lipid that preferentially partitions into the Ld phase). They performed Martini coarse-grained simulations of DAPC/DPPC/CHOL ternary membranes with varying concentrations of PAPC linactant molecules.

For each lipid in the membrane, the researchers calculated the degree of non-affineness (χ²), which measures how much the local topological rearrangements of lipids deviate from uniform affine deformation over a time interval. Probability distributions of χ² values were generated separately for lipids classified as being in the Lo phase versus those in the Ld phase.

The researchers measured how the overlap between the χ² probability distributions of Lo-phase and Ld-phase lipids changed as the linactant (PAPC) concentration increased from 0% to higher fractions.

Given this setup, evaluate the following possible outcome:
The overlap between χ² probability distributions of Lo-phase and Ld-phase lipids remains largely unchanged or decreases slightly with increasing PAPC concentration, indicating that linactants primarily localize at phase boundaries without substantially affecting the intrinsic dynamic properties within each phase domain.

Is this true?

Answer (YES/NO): NO